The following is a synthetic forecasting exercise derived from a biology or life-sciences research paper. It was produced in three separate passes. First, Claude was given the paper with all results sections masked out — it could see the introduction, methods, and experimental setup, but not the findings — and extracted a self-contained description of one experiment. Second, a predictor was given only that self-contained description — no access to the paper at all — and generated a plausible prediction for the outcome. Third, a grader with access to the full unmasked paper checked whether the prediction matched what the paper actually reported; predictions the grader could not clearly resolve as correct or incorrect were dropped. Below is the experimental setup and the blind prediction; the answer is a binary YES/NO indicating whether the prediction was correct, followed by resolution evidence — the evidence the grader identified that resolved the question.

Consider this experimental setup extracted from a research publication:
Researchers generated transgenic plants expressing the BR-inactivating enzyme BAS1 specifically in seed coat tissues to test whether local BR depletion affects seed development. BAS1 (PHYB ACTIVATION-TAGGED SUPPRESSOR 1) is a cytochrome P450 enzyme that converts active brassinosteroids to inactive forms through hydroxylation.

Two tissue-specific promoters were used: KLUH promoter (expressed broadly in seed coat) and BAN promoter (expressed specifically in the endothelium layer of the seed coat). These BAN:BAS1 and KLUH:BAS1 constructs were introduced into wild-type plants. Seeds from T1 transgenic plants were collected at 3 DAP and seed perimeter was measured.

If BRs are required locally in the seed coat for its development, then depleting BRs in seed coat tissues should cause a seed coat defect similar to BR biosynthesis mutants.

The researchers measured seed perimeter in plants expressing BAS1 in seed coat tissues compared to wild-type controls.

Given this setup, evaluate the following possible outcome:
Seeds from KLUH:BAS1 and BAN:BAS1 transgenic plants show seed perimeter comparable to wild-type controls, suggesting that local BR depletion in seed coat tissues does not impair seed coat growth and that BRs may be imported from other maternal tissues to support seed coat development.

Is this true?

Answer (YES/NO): NO